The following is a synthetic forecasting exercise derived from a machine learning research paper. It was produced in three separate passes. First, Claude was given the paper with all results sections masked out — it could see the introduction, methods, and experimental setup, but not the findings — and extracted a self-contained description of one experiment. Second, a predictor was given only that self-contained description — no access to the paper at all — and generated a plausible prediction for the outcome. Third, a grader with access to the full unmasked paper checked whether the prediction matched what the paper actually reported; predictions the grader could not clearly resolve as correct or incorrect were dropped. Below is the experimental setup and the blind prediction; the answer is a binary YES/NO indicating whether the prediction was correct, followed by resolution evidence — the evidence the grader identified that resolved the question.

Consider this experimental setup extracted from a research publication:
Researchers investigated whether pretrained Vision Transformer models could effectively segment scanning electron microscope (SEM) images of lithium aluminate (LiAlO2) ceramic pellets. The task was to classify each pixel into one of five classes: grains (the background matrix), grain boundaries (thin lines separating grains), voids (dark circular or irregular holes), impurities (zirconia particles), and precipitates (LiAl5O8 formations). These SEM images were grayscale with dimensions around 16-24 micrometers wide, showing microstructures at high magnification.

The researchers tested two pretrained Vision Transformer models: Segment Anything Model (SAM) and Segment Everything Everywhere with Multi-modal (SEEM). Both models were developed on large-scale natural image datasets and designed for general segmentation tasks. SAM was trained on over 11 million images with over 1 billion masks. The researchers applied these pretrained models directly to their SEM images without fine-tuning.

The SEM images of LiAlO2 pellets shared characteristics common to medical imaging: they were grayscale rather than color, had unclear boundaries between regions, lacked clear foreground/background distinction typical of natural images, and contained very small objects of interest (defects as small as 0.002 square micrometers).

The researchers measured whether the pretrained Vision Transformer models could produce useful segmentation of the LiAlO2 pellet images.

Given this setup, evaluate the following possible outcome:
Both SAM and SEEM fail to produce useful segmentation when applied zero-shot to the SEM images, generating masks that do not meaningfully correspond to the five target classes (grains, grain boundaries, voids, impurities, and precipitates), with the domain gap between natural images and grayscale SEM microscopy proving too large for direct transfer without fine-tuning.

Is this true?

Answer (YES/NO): YES